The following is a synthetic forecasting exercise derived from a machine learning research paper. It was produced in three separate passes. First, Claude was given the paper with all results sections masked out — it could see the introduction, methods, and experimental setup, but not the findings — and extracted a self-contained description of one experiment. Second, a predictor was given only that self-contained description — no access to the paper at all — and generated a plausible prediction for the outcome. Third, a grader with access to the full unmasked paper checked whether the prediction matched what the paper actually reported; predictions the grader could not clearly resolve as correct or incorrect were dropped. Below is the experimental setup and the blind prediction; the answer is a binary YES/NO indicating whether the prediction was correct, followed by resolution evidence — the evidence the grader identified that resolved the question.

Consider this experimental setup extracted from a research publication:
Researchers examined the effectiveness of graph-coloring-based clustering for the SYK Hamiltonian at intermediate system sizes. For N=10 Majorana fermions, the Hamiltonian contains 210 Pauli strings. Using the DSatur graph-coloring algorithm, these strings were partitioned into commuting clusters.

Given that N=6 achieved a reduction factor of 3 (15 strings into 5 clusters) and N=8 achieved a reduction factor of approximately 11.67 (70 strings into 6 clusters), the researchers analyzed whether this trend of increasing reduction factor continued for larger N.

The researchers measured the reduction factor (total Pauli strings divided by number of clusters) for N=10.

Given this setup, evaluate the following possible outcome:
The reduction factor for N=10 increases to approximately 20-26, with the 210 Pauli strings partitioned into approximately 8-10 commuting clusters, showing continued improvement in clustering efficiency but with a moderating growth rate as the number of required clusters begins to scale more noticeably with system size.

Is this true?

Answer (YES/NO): NO